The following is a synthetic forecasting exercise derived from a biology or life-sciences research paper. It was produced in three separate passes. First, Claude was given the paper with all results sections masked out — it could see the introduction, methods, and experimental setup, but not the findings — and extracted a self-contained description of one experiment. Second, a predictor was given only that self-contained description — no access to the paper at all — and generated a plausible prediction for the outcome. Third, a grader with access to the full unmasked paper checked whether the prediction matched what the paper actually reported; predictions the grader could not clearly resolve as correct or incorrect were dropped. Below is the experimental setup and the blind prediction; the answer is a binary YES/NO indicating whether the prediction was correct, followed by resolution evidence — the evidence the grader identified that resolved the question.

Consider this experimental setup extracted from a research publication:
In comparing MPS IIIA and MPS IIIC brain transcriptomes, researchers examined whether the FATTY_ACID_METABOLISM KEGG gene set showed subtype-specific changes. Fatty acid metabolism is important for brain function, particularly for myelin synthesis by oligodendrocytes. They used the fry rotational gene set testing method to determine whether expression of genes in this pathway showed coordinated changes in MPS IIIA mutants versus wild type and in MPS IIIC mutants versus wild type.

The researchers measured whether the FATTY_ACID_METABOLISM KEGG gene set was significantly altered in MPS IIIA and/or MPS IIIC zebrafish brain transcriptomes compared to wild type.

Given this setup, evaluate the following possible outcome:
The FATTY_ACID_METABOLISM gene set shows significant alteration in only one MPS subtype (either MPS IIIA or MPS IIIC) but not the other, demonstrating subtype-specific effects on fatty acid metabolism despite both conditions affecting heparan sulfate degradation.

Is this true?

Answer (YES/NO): YES